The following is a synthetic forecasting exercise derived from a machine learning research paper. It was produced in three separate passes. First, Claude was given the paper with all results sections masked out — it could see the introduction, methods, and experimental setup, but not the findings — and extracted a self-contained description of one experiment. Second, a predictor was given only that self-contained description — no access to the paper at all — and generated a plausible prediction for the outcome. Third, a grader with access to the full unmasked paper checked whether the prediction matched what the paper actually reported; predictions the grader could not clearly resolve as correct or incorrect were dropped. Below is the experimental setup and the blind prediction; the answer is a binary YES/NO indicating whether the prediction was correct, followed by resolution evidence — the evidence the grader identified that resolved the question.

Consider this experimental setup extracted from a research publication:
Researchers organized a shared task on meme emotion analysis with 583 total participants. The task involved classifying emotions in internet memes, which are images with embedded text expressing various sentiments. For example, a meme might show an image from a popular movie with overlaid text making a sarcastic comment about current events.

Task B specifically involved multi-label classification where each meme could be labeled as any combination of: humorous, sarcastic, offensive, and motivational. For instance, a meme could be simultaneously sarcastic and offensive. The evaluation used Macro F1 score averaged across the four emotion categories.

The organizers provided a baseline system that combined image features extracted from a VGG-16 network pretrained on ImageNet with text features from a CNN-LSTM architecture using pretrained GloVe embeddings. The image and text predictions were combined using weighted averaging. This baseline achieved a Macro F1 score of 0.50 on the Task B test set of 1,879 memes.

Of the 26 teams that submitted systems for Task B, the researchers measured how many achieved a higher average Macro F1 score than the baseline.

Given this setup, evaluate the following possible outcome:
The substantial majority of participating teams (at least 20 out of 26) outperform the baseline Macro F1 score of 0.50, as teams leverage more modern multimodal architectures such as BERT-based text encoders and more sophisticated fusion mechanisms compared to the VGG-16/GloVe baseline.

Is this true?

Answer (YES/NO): NO